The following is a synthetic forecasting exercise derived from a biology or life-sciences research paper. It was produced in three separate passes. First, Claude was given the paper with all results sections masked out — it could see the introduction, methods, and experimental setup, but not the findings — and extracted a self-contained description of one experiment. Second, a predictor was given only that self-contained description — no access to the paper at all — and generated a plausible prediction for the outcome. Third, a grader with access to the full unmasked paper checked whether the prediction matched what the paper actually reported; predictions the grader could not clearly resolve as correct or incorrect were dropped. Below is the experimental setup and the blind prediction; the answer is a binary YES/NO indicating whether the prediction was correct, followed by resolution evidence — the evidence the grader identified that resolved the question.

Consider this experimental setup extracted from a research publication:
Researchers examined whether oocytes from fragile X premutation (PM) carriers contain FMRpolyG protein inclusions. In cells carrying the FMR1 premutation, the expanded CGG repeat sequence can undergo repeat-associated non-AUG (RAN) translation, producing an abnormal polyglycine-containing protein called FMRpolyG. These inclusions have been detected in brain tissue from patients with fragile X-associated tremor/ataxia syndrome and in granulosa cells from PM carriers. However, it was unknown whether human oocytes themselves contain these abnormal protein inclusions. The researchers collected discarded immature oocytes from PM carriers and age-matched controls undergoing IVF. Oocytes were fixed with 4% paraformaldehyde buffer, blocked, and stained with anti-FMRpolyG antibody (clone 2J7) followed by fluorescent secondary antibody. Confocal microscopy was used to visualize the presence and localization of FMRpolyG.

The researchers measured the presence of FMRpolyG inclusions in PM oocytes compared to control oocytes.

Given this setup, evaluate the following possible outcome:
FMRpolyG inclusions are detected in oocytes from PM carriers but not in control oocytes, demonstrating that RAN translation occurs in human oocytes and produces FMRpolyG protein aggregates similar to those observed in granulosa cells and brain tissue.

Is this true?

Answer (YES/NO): NO